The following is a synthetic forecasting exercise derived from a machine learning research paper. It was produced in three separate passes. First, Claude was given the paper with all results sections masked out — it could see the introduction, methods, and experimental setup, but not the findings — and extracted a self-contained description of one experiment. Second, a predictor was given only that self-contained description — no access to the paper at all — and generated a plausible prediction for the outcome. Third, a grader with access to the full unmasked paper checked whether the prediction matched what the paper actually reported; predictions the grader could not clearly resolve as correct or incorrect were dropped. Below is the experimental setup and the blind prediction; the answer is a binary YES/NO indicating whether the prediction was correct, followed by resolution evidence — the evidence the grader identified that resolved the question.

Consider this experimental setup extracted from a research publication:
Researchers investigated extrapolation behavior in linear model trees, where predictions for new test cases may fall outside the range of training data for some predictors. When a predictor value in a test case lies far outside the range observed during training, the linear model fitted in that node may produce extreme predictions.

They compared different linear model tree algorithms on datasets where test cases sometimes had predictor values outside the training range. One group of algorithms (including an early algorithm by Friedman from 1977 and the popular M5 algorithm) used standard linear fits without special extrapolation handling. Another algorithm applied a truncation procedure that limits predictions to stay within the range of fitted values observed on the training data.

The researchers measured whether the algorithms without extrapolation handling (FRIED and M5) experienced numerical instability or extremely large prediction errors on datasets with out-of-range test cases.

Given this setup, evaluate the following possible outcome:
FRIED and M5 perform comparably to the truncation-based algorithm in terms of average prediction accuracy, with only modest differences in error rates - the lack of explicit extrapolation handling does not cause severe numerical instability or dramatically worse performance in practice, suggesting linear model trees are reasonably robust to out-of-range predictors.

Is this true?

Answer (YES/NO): NO